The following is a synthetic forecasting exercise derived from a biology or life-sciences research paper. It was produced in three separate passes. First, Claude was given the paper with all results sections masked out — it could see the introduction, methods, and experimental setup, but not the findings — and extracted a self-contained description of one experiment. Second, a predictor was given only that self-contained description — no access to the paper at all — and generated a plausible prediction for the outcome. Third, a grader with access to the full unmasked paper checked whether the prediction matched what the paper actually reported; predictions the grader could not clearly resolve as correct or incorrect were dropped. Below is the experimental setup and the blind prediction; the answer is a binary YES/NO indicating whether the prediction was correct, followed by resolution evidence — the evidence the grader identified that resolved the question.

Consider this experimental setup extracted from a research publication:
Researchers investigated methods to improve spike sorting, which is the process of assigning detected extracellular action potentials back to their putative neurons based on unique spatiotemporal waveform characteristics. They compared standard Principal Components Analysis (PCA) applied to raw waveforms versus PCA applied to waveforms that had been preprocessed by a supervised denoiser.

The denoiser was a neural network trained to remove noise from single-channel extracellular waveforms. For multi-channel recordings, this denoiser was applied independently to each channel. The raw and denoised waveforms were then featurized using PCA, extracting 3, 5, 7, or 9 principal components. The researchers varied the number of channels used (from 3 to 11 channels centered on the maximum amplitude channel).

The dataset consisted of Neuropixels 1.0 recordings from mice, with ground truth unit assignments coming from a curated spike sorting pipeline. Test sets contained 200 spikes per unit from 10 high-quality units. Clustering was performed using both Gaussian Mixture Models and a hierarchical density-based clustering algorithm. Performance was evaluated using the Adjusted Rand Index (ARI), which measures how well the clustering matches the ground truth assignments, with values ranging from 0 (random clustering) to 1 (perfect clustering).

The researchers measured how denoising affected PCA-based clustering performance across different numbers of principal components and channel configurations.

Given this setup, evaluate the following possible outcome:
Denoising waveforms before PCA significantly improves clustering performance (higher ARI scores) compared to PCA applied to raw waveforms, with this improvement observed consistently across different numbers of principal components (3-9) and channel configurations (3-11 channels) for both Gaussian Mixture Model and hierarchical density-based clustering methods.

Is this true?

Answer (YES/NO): YES